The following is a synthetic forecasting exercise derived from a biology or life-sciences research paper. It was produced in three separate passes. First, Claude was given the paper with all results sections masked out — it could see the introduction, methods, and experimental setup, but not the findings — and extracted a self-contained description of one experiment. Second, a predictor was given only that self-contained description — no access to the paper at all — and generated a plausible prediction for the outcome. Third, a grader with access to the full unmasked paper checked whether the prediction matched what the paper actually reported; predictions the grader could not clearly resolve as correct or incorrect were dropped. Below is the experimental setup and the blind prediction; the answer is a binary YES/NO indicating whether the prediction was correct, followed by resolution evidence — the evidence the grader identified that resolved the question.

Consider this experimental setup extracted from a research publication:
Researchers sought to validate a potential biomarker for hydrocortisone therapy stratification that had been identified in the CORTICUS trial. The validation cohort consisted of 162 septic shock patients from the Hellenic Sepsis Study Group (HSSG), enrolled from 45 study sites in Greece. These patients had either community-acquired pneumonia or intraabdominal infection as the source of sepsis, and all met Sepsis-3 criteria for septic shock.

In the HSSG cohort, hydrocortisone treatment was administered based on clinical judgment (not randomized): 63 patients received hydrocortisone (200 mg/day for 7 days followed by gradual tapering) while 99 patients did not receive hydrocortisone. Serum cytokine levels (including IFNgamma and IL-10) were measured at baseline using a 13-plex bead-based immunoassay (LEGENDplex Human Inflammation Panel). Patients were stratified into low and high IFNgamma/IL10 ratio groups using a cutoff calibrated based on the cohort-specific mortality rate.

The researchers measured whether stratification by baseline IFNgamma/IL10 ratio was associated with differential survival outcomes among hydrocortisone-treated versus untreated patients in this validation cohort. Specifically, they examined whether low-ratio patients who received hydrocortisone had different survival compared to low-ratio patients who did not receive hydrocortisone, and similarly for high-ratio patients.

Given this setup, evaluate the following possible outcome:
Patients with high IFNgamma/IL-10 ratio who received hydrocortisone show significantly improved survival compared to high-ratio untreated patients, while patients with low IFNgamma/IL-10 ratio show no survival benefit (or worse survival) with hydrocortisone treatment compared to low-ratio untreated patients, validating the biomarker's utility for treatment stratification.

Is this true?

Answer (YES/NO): NO